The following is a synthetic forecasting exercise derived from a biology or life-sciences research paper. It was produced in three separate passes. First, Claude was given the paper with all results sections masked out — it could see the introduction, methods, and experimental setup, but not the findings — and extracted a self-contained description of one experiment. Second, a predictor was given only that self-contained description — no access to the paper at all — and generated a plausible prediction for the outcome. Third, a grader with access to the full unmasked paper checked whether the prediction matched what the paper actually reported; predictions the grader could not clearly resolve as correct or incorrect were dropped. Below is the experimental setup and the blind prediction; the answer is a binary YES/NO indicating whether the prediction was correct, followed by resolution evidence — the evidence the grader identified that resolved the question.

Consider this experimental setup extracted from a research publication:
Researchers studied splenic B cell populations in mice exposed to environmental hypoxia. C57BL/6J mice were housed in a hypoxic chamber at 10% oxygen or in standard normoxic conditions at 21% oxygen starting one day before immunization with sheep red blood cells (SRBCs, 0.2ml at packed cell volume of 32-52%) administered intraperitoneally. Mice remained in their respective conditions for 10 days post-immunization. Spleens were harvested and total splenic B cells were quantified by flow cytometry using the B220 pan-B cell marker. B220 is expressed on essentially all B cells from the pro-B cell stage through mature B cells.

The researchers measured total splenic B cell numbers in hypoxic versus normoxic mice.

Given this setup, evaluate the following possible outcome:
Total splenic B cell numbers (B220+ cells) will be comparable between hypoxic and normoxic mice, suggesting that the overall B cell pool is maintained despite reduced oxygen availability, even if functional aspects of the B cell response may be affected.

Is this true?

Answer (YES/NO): NO